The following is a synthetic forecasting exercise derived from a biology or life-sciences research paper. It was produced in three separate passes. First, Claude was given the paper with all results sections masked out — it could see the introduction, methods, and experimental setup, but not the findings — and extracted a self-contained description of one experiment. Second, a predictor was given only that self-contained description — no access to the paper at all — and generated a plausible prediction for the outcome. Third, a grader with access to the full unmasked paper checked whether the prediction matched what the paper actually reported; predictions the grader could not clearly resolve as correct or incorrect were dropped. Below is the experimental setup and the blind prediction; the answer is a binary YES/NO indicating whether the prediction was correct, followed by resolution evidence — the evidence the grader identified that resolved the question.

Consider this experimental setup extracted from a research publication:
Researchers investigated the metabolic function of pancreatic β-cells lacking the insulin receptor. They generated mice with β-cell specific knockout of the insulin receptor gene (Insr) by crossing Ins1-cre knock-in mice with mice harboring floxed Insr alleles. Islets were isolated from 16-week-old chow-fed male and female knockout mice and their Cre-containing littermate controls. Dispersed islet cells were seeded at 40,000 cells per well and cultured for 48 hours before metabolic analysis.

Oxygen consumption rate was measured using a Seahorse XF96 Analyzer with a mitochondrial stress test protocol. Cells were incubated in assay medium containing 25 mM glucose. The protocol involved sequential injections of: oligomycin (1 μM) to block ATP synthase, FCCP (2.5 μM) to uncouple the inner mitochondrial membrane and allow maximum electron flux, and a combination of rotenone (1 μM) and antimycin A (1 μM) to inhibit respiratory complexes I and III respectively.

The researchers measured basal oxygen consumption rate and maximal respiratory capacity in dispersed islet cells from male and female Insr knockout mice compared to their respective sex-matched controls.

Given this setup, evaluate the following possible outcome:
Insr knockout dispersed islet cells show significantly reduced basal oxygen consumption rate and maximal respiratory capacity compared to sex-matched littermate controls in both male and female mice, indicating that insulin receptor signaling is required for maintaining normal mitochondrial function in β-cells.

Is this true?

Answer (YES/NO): NO